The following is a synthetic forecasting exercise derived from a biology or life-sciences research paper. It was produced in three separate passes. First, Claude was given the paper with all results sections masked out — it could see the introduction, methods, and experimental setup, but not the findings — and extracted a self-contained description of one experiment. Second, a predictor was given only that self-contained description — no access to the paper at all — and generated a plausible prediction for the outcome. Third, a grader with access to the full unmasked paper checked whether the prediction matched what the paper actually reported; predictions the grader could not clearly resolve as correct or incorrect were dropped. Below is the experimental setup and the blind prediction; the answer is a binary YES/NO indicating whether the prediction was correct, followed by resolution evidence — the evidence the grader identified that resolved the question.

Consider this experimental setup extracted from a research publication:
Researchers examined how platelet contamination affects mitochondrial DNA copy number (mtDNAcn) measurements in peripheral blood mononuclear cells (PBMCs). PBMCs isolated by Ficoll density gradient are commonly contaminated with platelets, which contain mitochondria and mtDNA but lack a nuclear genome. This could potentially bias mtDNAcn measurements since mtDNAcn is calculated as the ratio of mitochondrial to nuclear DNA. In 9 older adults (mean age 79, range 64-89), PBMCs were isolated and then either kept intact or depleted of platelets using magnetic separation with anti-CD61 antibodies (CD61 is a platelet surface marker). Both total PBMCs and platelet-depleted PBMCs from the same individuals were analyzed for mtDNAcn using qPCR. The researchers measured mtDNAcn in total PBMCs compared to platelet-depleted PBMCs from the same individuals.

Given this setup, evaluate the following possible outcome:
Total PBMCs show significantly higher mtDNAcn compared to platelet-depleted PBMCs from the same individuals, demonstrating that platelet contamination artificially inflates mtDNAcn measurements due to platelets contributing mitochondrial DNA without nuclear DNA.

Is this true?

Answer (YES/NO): YES